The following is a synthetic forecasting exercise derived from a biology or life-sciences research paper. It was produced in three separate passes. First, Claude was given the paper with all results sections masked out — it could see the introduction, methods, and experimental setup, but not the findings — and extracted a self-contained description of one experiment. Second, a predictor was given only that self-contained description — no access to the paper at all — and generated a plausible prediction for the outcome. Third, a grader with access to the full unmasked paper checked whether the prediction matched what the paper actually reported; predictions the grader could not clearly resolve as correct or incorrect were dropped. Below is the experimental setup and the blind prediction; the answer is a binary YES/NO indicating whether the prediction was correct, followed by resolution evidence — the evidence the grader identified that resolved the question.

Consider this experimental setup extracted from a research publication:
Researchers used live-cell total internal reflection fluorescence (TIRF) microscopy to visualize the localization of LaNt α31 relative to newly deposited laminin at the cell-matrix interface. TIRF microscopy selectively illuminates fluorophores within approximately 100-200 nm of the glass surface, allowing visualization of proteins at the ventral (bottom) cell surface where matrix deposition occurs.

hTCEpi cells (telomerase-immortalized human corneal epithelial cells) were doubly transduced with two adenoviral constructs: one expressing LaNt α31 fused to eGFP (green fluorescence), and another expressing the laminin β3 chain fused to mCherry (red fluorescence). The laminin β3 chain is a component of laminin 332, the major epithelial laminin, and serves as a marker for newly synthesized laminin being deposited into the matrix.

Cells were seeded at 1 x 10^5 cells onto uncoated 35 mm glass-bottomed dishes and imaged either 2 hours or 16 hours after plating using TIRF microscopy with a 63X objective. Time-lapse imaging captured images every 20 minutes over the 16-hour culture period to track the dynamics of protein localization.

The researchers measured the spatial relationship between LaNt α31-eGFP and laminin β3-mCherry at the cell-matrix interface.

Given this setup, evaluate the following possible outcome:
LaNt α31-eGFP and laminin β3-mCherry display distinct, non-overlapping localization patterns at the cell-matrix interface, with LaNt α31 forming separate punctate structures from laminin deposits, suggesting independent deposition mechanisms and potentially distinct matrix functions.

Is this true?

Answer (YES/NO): NO